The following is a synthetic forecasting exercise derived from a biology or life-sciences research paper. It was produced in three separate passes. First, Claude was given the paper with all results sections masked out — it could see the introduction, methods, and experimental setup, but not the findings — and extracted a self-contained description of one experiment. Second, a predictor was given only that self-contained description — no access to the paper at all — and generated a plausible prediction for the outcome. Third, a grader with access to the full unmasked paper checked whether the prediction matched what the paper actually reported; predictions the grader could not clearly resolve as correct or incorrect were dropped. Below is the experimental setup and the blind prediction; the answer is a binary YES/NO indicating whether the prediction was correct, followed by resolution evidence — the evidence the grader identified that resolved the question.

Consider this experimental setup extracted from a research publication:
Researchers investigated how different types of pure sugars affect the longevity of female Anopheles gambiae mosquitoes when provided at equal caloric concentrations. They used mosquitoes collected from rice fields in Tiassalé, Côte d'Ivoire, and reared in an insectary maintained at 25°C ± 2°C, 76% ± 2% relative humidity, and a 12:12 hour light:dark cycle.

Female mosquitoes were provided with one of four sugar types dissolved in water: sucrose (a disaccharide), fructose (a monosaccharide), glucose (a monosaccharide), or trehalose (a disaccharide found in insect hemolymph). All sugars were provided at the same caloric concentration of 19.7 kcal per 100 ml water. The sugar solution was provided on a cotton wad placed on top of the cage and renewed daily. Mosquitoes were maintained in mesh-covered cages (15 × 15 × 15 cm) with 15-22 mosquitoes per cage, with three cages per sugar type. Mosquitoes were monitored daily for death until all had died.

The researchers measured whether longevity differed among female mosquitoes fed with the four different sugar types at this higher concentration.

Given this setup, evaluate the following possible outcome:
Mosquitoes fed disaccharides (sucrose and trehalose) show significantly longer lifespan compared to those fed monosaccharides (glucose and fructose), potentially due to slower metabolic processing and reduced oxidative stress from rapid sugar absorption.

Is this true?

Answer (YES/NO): NO